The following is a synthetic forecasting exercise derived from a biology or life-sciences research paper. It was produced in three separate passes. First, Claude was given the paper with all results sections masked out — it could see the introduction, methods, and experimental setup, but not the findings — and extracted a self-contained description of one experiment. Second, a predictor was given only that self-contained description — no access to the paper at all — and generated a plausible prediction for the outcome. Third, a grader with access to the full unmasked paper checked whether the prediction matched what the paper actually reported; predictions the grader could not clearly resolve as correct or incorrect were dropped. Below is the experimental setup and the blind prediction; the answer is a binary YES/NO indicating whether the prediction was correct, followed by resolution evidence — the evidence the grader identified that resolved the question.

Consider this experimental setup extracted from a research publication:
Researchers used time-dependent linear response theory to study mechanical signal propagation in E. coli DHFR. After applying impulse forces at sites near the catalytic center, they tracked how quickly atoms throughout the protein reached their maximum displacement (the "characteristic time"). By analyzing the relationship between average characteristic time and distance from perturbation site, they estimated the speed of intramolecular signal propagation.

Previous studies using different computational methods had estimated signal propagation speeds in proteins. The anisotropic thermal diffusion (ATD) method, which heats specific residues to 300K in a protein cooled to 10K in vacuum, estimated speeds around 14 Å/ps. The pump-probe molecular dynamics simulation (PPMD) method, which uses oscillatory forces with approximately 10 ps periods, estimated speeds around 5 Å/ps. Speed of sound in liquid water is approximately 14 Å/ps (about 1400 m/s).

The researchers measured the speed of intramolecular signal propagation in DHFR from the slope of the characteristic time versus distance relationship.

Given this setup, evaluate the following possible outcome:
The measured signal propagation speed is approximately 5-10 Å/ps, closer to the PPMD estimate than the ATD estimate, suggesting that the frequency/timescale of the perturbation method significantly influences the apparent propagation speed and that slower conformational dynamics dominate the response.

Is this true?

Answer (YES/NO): YES